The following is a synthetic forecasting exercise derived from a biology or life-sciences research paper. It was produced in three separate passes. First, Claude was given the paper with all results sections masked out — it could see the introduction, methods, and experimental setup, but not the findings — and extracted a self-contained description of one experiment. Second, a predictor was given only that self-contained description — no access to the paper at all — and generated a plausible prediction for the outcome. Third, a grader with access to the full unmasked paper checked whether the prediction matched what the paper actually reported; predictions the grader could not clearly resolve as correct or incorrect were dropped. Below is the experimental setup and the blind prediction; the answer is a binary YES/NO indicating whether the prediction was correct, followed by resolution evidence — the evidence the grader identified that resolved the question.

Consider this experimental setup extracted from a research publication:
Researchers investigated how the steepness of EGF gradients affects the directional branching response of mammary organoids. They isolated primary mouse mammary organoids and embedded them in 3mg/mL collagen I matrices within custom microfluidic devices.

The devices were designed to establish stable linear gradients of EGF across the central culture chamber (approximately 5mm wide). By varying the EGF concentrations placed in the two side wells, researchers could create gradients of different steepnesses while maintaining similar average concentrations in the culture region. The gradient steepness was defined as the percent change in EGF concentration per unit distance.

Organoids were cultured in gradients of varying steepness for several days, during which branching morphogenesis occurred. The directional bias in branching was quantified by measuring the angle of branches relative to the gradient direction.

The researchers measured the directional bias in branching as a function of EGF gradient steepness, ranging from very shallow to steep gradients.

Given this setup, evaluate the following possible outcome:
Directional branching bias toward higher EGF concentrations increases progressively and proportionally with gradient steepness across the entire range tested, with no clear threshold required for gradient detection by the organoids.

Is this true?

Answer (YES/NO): YES